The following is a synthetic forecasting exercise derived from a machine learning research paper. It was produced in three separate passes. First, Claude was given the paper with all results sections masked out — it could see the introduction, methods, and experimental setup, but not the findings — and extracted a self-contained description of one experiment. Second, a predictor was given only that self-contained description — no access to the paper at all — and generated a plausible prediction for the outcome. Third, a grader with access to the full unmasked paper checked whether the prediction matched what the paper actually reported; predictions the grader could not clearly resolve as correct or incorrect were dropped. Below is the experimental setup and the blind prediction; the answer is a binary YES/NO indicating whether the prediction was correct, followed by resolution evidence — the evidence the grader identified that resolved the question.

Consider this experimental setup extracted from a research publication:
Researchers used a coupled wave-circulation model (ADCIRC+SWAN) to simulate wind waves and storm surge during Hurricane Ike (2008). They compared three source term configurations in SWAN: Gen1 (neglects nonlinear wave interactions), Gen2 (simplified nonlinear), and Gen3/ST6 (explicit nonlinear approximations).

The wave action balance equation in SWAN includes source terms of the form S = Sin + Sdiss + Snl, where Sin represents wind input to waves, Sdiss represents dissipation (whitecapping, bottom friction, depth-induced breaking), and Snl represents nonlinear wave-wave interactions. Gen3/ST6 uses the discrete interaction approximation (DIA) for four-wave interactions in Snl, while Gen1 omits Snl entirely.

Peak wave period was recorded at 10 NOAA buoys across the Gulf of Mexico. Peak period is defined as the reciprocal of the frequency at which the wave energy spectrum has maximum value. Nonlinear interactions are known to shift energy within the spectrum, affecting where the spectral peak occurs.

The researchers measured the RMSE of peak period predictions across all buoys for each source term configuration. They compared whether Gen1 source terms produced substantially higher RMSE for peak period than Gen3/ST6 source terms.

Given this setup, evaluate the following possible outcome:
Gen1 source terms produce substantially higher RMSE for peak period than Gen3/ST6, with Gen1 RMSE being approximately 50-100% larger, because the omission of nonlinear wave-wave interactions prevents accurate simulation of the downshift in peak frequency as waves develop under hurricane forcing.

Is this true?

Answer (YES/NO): NO